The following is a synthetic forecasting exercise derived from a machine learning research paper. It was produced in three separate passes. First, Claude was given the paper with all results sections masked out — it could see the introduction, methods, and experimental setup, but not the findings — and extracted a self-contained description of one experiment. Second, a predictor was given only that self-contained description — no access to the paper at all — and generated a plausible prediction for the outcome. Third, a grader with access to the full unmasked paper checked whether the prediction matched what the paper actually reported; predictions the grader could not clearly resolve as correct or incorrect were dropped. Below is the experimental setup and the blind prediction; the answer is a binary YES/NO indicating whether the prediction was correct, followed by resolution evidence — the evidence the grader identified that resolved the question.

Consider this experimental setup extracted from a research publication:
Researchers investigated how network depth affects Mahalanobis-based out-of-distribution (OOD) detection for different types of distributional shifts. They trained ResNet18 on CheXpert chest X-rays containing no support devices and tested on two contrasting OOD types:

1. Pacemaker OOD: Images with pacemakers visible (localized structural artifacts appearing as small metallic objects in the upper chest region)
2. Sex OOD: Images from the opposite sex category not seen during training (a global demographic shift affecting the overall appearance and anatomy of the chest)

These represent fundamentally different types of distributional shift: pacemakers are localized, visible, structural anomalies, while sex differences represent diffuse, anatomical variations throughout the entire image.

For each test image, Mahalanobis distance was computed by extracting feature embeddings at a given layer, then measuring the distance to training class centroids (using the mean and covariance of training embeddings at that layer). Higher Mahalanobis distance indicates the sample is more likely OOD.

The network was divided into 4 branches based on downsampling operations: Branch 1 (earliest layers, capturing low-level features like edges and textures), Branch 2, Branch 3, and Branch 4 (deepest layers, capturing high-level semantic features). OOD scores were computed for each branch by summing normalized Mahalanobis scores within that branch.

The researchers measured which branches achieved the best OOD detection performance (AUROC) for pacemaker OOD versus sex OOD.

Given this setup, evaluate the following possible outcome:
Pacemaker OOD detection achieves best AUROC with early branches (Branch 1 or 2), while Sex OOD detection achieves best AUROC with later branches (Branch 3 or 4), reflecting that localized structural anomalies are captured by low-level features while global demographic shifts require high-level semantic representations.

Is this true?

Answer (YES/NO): NO